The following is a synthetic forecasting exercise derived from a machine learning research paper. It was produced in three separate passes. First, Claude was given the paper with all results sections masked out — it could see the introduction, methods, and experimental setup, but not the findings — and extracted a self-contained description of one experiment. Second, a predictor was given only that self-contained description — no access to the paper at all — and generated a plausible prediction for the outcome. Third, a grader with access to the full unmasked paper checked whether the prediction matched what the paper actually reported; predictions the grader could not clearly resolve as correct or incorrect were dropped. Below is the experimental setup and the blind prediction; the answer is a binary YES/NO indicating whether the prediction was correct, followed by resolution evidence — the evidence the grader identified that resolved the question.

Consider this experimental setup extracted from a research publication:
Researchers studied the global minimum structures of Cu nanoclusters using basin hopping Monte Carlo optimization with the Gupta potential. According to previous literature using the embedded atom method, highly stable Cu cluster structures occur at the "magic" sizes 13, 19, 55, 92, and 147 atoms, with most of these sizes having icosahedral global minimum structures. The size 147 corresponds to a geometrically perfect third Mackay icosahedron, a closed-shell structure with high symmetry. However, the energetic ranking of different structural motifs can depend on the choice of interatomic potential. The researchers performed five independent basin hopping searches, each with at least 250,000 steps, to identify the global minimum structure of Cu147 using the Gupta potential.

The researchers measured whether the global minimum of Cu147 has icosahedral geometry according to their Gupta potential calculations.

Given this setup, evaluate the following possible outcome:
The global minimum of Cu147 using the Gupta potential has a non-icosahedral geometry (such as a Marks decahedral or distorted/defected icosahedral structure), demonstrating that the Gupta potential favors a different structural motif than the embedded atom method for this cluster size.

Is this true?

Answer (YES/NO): NO